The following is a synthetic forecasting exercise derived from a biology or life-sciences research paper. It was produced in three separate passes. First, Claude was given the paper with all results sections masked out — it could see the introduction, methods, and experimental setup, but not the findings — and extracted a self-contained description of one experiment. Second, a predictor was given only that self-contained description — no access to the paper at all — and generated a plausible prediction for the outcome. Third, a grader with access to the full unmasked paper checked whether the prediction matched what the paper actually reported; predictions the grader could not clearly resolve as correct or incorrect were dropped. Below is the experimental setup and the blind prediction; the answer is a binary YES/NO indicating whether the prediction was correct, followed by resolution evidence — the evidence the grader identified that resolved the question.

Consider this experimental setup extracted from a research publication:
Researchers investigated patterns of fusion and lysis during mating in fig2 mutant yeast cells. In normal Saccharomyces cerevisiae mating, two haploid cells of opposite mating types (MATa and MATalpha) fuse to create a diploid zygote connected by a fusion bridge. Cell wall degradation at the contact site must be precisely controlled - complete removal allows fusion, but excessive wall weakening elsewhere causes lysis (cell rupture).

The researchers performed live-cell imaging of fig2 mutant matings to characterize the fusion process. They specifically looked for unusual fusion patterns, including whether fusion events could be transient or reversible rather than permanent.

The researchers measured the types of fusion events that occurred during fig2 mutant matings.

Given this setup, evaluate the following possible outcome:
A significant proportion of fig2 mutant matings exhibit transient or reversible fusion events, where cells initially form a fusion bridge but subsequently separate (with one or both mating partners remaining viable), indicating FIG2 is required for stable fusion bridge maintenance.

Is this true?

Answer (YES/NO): YES